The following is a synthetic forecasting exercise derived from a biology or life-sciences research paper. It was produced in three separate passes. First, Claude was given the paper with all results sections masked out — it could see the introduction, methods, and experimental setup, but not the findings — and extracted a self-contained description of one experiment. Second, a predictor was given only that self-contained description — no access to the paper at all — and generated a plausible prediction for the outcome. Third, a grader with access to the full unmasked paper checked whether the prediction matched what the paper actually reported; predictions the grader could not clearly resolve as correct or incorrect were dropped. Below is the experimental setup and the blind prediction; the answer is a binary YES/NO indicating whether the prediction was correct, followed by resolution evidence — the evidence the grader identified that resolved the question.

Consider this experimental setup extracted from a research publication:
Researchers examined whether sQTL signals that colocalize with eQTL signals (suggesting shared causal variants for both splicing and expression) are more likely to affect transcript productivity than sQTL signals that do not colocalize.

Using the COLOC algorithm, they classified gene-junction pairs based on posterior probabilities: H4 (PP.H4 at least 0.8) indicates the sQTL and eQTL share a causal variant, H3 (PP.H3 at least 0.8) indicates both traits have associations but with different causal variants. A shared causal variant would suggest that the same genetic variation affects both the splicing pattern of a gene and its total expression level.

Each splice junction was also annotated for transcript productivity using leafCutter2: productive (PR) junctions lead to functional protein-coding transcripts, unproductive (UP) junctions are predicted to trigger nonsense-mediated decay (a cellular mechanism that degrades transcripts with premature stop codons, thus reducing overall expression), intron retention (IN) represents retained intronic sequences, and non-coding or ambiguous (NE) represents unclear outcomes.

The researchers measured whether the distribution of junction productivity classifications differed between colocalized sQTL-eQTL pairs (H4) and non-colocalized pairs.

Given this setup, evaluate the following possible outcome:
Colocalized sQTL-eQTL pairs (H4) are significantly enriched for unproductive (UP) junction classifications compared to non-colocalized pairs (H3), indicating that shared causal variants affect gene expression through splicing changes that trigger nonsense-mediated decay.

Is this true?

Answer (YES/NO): YES